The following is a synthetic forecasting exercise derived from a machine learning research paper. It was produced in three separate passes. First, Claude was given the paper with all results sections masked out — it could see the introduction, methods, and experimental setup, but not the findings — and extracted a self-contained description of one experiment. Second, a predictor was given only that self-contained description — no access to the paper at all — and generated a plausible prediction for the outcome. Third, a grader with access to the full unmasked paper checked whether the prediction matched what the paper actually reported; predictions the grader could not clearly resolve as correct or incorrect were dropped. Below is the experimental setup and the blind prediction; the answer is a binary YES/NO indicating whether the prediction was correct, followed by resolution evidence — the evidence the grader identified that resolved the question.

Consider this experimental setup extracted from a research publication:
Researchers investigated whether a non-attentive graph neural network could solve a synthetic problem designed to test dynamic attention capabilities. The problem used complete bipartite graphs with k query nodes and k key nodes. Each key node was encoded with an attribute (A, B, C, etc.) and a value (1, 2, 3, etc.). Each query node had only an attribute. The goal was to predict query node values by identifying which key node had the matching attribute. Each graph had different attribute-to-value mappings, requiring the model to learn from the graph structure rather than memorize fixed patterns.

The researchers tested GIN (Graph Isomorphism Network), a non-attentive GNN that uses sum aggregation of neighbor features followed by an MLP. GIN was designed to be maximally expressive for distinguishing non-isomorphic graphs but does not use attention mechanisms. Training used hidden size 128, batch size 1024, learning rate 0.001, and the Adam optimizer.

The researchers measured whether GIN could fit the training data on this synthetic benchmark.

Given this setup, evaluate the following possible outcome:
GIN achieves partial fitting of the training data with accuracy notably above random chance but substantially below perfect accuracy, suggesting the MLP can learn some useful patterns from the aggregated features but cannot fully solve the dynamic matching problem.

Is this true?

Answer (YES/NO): YES